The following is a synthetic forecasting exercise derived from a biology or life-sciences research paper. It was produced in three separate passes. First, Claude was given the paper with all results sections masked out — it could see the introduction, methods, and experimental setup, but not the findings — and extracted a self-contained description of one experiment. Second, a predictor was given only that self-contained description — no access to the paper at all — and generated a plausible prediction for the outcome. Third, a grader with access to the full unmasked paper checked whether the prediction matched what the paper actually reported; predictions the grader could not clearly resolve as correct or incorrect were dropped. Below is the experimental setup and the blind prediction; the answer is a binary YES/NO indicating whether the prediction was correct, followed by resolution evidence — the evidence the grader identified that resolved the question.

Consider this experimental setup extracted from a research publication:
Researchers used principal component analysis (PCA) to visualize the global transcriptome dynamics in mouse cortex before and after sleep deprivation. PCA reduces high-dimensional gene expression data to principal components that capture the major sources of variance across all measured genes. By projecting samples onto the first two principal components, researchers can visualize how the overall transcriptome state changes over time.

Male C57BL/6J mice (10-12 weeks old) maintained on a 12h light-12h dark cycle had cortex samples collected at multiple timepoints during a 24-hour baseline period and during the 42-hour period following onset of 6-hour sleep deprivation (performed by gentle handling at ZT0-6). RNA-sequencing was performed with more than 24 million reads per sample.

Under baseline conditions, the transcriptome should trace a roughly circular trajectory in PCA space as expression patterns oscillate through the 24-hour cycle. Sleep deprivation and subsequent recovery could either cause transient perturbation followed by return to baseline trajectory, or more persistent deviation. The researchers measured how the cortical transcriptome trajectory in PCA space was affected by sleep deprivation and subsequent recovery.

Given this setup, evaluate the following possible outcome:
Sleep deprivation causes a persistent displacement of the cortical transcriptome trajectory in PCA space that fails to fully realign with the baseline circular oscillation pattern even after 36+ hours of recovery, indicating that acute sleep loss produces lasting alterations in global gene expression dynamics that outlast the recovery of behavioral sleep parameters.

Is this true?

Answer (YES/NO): YES